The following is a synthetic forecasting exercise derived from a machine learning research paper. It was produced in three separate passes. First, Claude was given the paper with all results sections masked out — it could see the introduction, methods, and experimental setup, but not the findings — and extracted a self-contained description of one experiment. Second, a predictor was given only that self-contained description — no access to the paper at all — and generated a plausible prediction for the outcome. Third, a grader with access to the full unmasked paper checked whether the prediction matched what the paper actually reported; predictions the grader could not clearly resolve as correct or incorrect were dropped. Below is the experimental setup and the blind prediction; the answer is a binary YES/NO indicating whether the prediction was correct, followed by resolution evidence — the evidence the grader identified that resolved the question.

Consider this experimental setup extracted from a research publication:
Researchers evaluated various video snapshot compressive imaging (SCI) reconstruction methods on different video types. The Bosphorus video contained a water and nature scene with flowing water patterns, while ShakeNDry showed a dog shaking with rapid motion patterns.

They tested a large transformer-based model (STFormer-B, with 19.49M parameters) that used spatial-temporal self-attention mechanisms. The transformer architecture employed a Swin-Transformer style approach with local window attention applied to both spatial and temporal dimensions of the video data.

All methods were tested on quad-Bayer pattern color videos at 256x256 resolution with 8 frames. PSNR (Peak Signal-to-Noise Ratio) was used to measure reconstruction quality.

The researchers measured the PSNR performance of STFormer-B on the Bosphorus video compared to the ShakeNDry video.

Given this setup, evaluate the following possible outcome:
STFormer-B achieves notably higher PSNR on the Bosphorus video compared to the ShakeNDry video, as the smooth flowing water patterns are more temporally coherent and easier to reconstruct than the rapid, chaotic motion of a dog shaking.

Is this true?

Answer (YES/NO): NO